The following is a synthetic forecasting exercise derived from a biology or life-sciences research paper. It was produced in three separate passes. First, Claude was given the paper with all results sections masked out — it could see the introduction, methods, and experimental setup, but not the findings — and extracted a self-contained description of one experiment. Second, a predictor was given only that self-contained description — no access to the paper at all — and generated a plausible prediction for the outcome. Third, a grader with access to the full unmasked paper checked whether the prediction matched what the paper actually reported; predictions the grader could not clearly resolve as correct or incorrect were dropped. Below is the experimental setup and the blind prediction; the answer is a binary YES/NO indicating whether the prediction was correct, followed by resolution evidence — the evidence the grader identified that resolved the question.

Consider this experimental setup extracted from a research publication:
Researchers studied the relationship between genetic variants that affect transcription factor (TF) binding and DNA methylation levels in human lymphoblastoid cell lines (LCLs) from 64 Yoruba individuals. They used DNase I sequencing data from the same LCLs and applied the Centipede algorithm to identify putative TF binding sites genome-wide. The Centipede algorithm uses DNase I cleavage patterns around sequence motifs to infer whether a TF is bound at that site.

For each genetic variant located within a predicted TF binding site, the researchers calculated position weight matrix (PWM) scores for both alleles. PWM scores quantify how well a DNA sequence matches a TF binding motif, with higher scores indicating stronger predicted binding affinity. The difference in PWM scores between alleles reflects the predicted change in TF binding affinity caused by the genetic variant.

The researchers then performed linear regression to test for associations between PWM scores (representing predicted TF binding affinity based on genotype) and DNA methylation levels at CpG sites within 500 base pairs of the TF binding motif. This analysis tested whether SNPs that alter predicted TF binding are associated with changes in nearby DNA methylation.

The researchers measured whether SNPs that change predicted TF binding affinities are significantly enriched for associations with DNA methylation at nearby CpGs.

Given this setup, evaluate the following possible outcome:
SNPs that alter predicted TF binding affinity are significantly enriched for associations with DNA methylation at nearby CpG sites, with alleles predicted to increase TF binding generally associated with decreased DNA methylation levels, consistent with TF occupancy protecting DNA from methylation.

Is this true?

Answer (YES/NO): YES